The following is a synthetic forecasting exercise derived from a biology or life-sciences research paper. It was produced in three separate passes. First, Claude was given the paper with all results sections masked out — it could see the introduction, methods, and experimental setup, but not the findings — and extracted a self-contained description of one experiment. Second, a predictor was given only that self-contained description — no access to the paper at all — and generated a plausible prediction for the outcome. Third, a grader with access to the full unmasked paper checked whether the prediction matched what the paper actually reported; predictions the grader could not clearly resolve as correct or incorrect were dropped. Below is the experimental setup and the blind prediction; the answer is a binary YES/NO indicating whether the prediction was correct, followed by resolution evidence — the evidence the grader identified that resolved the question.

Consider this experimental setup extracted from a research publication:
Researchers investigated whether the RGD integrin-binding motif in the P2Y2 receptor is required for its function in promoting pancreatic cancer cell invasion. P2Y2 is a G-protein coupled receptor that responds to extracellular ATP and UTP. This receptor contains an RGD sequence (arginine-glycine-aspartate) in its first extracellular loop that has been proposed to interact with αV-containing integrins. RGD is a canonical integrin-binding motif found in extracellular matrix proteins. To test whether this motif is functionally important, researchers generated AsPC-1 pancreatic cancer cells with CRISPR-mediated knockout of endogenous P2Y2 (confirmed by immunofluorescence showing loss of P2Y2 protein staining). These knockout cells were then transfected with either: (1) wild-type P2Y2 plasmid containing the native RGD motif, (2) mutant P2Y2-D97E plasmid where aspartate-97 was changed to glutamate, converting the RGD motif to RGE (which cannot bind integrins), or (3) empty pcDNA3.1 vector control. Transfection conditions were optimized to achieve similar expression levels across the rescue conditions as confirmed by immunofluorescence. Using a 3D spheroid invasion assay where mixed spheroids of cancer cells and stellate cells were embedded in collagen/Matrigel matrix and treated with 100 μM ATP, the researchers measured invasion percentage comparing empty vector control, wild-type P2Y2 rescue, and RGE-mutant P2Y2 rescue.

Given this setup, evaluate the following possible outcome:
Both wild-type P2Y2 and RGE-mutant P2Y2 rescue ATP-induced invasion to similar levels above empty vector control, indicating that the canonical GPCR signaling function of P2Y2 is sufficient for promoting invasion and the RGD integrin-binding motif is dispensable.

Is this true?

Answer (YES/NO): NO